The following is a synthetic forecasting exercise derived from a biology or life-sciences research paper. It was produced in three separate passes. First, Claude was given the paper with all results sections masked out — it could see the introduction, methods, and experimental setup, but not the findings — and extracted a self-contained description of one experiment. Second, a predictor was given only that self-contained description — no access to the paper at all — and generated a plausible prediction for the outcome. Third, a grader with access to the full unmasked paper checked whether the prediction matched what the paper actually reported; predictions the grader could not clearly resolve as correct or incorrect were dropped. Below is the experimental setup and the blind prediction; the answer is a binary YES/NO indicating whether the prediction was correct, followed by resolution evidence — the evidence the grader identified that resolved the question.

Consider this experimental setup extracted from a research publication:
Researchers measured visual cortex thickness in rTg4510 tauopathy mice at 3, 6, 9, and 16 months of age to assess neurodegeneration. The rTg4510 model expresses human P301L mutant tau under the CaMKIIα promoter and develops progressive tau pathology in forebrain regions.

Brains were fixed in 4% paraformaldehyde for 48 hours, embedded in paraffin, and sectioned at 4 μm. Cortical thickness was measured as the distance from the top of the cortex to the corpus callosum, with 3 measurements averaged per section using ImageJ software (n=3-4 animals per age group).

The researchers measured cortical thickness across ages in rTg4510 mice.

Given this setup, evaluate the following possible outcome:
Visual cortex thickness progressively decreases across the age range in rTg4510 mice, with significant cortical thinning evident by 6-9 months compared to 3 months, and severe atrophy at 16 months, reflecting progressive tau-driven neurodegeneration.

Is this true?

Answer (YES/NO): YES